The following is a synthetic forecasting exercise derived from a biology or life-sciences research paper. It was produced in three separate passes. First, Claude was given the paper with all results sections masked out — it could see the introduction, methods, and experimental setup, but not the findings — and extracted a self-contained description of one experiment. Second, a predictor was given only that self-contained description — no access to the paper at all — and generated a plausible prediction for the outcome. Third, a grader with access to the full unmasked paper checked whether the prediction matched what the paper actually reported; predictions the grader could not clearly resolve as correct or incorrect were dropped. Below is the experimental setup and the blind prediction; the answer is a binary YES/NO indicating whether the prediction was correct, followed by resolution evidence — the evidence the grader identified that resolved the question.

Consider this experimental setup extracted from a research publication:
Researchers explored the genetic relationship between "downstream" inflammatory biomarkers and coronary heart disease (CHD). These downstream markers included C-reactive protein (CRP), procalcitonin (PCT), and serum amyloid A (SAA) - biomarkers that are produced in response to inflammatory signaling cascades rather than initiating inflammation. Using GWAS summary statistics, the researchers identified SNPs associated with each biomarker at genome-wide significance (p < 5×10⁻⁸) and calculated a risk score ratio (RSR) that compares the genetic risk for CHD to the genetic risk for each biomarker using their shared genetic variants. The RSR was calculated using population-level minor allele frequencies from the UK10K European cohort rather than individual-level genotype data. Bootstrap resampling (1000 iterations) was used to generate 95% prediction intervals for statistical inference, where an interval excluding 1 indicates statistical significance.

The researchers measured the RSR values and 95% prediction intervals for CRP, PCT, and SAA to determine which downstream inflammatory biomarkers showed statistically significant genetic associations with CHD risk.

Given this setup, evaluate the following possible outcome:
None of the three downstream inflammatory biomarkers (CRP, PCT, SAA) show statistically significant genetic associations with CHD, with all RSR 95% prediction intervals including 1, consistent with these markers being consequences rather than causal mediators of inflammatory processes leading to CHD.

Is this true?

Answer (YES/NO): NO